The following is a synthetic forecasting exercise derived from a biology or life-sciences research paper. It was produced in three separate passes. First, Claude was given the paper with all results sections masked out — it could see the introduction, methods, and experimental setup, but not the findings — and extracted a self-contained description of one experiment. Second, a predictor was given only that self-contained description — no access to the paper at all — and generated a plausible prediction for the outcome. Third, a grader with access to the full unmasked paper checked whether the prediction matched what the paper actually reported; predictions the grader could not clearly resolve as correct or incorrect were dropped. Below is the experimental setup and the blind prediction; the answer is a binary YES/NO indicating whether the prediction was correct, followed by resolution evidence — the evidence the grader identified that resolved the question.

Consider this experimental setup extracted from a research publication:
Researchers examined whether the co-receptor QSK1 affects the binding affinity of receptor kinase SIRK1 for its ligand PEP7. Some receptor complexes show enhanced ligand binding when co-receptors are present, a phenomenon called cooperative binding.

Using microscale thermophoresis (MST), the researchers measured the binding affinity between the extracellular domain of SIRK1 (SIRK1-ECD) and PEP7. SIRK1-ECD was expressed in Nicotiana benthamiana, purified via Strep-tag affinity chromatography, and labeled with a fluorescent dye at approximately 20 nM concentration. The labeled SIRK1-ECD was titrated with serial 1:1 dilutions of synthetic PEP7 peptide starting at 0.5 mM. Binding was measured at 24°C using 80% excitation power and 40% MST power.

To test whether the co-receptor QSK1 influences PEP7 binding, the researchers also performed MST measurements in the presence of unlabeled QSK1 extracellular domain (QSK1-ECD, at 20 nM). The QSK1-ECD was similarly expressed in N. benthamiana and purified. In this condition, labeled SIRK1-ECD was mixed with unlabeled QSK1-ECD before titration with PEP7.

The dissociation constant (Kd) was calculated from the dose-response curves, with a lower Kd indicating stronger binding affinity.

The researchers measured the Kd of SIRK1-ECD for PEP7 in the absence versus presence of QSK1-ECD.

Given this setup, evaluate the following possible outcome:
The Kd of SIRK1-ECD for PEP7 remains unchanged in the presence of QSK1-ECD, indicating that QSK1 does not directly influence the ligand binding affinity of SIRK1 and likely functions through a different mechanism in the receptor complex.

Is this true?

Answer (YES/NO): NO